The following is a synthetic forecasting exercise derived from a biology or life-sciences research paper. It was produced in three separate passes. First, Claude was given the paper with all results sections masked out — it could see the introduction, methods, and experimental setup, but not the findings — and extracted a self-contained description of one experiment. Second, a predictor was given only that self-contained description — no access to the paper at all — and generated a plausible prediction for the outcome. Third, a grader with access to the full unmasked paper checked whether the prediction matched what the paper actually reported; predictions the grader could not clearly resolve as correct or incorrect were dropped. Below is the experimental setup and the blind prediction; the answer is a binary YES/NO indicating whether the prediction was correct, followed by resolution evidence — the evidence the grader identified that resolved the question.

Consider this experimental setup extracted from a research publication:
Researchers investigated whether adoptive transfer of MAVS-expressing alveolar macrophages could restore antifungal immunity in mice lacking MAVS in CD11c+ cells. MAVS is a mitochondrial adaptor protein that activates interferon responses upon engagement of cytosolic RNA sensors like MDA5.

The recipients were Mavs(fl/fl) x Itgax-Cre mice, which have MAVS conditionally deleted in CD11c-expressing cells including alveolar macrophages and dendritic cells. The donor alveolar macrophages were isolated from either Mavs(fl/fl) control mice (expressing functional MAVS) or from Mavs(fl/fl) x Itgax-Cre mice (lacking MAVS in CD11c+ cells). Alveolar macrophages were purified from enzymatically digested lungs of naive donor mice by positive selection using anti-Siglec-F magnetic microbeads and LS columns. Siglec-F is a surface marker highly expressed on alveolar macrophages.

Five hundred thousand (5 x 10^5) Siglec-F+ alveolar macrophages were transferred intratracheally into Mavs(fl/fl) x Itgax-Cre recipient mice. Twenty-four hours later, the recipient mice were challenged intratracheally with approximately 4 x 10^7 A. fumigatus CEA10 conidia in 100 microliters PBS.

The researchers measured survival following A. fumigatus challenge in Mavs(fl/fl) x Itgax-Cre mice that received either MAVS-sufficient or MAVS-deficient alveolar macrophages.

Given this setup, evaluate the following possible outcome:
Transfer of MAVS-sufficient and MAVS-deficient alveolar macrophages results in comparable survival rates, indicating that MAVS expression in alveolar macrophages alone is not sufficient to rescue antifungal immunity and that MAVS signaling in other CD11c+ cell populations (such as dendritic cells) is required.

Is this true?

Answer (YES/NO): NO